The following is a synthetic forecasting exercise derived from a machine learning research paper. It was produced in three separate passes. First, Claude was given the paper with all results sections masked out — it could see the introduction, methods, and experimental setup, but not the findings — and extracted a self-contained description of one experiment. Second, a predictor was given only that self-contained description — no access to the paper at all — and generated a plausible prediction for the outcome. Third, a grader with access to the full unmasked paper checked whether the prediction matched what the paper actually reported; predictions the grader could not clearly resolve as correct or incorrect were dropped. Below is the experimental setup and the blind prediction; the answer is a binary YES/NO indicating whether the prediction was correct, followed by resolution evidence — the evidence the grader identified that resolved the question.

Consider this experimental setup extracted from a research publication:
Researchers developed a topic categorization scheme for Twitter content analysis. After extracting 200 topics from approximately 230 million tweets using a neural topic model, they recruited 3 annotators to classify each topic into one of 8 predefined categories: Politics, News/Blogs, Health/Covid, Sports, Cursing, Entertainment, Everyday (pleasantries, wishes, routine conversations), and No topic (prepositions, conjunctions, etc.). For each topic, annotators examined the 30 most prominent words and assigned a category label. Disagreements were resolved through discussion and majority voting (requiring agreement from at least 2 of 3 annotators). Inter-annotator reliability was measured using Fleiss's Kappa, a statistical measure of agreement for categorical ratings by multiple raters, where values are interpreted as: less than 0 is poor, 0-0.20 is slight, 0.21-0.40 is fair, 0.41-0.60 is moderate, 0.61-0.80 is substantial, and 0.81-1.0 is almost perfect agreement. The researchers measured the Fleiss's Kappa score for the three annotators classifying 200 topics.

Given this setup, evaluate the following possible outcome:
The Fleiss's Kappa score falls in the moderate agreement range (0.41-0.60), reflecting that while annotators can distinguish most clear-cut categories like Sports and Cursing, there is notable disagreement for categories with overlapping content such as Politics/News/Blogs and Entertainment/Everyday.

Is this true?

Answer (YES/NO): NO